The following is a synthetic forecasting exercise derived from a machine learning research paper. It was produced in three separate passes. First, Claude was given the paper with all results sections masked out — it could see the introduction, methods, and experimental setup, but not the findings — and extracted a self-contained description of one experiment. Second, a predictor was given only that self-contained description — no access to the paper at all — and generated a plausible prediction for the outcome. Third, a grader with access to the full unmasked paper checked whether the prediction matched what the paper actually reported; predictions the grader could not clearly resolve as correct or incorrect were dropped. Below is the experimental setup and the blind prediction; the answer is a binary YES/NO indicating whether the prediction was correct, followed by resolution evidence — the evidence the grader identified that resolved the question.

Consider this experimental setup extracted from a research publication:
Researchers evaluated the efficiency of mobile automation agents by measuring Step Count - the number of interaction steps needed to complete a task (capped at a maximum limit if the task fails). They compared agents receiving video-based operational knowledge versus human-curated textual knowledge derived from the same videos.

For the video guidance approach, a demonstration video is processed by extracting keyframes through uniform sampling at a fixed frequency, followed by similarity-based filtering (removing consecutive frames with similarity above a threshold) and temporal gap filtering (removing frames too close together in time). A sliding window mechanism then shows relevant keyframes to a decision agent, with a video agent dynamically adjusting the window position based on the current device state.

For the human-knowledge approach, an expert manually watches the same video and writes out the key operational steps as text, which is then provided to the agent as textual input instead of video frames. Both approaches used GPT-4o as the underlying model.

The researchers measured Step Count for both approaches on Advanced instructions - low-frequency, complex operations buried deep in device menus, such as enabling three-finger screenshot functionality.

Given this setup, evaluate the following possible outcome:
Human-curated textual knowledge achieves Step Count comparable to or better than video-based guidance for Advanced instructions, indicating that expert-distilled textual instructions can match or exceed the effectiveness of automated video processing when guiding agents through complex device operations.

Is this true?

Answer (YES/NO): YES